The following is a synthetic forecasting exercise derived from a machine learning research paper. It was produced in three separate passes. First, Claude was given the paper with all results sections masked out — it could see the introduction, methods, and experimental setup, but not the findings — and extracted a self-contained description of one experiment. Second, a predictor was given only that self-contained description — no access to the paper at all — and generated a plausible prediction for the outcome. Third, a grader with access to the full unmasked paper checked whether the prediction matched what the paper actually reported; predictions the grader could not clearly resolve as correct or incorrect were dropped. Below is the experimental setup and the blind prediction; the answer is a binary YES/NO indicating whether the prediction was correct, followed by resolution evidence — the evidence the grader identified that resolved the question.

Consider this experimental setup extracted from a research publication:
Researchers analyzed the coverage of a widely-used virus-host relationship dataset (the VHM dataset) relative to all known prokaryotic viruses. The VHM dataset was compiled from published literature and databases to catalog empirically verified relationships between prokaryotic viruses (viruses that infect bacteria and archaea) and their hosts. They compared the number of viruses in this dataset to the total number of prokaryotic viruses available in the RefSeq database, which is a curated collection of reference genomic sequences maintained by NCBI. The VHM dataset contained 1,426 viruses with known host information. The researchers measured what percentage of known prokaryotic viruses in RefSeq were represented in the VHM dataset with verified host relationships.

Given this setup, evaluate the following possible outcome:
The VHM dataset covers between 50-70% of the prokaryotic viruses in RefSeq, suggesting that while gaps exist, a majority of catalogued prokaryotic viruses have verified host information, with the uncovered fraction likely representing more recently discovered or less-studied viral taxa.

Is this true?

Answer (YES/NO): NO